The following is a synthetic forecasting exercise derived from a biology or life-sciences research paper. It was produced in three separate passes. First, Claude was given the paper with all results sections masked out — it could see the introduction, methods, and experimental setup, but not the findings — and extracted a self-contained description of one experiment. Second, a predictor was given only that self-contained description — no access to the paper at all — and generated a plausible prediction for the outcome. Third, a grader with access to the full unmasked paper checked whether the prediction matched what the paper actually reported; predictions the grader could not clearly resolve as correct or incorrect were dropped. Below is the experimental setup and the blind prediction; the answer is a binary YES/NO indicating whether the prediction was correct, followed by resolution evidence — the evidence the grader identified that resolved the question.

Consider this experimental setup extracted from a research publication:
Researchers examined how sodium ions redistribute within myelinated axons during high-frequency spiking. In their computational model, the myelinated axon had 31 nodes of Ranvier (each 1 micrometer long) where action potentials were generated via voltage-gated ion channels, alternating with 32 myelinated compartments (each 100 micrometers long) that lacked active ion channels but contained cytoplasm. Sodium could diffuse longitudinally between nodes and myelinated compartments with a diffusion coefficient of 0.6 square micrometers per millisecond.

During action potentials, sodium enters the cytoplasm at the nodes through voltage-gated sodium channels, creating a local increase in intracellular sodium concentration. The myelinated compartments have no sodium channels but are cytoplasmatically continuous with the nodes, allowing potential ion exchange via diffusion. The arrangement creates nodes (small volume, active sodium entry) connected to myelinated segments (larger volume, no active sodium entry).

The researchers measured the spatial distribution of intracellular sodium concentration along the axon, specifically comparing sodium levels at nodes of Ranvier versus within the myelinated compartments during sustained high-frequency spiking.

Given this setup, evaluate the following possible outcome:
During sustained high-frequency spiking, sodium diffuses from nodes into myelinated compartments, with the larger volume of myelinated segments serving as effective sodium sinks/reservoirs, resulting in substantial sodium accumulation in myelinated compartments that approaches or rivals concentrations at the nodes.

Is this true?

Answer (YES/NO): NO